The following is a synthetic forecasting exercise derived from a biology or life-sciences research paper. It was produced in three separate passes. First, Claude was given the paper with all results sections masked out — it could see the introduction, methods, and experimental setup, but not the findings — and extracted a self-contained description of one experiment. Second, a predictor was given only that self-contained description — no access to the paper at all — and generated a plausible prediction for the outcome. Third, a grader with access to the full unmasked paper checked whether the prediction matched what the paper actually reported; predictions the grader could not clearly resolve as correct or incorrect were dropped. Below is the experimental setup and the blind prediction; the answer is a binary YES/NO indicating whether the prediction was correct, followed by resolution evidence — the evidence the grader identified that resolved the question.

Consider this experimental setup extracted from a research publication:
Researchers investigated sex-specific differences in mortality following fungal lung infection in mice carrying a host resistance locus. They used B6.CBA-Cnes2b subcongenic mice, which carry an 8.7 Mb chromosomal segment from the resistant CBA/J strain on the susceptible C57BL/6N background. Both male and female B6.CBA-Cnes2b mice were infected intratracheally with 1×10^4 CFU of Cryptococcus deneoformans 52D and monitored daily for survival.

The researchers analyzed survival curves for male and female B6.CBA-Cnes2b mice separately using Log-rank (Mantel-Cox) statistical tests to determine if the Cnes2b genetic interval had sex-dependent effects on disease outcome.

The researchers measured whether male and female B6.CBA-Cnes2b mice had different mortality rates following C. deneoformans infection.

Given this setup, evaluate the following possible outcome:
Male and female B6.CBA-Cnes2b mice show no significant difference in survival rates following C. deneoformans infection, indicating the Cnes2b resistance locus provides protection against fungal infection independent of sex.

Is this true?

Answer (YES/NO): NO